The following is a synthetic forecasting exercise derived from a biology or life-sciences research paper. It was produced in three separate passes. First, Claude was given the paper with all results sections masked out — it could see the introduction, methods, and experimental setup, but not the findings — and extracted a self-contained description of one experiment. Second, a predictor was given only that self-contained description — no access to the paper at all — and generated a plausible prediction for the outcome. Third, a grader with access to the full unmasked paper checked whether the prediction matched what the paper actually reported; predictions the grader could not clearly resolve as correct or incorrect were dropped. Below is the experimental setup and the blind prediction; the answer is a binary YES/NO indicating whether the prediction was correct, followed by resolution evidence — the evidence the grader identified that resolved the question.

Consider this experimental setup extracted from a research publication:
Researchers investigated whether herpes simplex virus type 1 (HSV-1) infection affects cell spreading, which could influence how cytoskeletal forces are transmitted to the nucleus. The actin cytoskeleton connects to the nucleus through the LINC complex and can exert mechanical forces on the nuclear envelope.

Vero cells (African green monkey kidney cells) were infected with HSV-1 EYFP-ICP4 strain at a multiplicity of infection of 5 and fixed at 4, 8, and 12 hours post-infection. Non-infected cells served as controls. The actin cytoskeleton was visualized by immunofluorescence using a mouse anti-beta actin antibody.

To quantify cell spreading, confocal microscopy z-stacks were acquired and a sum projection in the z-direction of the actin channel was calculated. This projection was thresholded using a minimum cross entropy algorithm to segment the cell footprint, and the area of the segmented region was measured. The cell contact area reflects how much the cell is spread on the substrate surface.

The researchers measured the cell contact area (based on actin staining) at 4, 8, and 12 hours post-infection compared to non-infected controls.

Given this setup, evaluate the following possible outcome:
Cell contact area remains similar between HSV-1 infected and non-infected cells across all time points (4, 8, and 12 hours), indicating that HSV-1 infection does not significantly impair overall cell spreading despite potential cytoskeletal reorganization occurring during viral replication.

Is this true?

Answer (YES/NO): NO